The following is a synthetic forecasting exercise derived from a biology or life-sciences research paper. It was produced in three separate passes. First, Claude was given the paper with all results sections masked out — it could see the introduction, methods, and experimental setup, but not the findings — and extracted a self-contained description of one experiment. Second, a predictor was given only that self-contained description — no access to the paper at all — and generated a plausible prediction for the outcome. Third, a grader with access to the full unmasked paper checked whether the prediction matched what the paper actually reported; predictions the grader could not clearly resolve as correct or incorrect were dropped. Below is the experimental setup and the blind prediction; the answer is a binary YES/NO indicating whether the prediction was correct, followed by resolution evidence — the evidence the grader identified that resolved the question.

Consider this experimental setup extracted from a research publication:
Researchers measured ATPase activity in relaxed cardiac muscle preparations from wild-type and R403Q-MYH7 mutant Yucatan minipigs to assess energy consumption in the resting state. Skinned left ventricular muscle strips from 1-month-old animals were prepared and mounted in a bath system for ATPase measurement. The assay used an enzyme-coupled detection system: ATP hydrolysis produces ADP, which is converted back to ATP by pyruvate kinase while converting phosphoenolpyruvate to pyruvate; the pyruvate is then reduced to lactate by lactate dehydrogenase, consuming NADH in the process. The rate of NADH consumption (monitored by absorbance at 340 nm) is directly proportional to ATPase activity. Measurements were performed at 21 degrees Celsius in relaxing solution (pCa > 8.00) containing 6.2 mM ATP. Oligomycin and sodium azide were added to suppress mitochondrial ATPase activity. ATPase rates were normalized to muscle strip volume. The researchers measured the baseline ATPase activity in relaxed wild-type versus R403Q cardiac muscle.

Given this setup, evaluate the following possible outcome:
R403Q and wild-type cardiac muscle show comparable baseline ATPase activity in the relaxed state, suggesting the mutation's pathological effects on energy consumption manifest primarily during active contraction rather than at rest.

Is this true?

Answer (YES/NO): NO